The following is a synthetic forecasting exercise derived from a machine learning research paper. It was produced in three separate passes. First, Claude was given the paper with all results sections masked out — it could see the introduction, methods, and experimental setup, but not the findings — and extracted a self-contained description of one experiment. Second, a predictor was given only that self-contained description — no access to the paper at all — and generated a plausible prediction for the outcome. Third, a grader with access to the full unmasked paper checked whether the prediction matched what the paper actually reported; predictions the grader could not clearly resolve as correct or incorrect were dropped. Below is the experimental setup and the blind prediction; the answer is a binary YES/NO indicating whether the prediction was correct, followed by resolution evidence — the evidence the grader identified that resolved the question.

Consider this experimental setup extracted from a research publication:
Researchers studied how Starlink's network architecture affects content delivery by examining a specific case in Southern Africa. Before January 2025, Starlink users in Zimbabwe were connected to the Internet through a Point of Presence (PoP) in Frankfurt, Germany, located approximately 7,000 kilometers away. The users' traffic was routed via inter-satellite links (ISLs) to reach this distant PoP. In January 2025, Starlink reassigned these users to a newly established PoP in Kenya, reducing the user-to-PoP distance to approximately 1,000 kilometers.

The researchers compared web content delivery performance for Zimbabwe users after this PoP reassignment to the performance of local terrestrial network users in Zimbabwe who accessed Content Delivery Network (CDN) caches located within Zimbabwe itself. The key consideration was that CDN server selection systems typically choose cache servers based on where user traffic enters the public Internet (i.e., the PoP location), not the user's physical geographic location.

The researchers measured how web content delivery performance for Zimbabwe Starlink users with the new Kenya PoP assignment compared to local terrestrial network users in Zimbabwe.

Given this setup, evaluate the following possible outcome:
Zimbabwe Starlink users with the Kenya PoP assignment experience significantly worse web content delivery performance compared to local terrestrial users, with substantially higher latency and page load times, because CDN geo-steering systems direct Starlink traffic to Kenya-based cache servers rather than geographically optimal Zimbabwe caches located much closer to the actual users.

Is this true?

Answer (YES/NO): YES